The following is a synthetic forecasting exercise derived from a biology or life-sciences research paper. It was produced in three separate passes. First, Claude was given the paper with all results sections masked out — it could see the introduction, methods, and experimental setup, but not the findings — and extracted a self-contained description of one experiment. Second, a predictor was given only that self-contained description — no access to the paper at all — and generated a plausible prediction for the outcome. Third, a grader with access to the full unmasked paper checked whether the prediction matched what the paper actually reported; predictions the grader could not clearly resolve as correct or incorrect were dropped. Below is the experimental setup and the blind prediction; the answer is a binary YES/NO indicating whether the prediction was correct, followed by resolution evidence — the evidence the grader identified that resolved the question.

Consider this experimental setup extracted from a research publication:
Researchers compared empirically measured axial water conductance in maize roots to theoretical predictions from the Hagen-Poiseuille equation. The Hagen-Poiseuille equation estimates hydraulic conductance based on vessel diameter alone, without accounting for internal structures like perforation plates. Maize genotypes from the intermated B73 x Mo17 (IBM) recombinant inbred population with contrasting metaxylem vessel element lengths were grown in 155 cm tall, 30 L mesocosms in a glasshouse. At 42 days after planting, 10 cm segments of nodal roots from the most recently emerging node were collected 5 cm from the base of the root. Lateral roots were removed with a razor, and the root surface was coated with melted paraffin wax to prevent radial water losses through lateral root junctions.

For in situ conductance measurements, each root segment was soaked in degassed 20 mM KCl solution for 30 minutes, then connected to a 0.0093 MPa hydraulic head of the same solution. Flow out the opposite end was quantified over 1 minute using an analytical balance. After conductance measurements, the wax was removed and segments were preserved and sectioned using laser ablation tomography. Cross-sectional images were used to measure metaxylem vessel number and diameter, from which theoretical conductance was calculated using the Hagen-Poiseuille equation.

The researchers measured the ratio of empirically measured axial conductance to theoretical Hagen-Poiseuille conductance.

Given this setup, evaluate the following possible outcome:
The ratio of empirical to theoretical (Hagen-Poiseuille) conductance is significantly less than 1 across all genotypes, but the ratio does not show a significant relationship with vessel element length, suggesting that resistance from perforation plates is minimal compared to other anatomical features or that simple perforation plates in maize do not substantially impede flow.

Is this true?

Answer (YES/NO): NO